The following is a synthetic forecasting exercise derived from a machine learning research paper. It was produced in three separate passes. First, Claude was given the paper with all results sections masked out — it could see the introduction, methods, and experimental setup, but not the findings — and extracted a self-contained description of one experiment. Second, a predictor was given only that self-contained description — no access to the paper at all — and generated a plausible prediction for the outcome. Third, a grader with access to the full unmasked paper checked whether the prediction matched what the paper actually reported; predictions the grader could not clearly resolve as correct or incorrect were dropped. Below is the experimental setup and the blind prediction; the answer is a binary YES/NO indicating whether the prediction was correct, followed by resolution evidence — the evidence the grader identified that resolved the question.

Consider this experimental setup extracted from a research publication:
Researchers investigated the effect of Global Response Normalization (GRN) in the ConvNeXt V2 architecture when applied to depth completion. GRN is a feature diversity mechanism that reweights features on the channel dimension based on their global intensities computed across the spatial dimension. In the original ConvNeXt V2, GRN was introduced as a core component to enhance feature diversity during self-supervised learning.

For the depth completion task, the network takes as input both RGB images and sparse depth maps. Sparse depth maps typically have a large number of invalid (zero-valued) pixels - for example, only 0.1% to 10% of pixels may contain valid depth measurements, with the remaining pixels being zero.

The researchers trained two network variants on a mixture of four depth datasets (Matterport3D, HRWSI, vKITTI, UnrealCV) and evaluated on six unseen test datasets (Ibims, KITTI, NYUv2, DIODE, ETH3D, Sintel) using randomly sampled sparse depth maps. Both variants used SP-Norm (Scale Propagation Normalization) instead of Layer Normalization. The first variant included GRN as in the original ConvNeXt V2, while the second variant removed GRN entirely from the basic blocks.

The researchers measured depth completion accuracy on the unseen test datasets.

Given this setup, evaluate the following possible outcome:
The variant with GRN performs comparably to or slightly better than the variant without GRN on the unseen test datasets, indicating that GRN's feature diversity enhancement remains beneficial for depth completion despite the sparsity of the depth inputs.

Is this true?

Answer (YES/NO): NO